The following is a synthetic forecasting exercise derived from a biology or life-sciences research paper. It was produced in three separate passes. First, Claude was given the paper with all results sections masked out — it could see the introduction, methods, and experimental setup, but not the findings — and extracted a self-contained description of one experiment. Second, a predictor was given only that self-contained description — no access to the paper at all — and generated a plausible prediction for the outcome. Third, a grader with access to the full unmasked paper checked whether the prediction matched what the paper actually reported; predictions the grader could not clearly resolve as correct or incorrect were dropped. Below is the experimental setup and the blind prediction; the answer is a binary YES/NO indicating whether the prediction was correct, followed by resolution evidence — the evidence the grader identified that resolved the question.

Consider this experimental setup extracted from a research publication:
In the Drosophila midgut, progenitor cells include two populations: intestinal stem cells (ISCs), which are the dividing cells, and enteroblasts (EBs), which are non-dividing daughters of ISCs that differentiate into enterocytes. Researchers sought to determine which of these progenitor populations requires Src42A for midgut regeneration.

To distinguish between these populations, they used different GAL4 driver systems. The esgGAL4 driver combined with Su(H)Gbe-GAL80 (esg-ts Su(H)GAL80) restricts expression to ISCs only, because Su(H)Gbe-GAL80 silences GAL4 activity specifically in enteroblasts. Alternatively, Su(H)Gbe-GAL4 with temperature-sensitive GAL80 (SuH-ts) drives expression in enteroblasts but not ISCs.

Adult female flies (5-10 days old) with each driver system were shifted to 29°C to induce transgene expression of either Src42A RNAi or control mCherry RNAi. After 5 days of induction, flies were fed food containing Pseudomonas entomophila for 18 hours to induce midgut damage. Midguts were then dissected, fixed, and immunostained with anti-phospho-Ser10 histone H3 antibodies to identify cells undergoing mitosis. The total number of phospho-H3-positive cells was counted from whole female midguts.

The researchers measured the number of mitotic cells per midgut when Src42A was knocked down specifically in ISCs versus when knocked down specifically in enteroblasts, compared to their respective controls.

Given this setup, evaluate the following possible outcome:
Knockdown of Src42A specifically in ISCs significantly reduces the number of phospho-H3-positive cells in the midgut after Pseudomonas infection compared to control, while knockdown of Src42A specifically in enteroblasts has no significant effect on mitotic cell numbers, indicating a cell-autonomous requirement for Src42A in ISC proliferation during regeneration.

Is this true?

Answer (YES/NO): YES